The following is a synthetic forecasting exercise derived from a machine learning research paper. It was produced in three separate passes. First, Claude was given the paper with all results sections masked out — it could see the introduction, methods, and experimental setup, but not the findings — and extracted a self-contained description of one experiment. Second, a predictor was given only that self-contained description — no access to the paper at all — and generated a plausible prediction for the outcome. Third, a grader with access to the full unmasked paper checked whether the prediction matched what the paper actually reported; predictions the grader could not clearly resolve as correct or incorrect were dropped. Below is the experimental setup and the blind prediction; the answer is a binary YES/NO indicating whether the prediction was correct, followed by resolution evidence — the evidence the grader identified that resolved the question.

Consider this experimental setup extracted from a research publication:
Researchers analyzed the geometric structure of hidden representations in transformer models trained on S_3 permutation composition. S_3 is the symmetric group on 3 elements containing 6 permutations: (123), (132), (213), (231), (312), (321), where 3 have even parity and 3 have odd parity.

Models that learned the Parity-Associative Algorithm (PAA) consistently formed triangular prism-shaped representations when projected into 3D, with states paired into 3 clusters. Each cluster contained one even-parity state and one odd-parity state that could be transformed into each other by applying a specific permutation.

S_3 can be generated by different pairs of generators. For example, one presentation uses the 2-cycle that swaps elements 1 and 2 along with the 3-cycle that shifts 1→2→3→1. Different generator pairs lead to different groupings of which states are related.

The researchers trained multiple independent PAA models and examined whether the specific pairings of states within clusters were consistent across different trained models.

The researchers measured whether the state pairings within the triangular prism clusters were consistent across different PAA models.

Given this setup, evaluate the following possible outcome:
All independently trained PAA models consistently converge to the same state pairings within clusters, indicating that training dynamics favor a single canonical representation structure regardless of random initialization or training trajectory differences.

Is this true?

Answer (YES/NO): NO